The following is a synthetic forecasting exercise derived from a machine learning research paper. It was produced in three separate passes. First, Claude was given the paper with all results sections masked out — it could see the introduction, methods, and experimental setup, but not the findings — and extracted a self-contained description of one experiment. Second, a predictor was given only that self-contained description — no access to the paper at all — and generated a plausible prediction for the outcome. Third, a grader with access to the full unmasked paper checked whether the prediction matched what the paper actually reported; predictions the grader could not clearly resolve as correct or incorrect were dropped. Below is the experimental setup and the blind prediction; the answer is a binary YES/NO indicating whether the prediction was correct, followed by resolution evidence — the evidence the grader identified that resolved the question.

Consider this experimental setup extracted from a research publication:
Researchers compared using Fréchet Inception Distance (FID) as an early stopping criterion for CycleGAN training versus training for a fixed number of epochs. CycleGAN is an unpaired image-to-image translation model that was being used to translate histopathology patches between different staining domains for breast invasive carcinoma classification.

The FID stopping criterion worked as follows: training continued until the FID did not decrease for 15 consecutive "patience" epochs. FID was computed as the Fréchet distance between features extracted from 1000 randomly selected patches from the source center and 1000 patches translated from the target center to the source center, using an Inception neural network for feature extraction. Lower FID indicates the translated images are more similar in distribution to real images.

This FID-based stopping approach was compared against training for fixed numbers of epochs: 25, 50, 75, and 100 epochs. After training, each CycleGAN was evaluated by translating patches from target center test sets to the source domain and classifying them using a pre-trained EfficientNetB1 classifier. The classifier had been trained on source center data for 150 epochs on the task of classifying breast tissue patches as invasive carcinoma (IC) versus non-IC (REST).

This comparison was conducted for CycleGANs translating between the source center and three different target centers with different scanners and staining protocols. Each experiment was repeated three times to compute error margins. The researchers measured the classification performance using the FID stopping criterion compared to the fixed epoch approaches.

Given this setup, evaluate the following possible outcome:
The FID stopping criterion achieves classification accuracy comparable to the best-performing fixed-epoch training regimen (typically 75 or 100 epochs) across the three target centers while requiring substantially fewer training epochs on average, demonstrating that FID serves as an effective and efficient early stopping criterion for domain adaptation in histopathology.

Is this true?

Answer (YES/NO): NO